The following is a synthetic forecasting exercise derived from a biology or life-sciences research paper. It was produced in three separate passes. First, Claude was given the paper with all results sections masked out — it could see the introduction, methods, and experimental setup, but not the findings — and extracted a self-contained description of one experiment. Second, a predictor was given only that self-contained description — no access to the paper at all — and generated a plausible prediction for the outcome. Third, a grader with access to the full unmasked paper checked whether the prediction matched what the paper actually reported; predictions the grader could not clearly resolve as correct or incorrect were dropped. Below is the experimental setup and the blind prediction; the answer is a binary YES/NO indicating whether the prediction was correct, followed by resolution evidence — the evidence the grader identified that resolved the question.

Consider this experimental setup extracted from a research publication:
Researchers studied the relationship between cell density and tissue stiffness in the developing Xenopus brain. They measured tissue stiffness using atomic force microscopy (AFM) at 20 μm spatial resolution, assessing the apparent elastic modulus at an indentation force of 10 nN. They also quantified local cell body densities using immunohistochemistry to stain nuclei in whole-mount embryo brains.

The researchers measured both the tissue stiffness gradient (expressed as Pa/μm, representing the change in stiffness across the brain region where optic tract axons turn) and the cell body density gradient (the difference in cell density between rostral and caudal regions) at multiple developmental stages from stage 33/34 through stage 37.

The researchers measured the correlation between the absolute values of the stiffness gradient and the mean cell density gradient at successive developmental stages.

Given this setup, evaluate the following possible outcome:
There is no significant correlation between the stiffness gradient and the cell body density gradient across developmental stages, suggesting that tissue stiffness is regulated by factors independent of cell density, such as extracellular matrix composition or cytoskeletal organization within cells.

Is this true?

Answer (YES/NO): NO